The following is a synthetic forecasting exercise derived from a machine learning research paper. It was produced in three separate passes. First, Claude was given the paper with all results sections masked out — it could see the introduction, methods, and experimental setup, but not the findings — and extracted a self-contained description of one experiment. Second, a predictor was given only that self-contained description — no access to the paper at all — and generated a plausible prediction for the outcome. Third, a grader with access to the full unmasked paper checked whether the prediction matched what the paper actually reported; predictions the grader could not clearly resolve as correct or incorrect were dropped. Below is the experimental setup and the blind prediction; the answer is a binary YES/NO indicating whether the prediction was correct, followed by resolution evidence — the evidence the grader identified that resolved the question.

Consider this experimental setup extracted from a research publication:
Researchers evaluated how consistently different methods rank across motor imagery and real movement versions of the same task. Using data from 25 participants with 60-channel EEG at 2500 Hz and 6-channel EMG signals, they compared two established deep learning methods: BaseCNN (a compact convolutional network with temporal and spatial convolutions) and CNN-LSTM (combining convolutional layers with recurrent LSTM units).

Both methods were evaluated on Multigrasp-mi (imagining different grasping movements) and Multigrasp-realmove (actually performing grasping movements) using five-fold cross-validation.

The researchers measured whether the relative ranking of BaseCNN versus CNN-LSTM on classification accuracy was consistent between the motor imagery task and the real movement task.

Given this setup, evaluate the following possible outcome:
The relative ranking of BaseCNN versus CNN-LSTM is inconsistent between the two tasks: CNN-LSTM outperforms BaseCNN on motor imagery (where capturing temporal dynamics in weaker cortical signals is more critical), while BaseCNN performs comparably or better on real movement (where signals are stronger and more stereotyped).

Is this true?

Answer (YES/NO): NO